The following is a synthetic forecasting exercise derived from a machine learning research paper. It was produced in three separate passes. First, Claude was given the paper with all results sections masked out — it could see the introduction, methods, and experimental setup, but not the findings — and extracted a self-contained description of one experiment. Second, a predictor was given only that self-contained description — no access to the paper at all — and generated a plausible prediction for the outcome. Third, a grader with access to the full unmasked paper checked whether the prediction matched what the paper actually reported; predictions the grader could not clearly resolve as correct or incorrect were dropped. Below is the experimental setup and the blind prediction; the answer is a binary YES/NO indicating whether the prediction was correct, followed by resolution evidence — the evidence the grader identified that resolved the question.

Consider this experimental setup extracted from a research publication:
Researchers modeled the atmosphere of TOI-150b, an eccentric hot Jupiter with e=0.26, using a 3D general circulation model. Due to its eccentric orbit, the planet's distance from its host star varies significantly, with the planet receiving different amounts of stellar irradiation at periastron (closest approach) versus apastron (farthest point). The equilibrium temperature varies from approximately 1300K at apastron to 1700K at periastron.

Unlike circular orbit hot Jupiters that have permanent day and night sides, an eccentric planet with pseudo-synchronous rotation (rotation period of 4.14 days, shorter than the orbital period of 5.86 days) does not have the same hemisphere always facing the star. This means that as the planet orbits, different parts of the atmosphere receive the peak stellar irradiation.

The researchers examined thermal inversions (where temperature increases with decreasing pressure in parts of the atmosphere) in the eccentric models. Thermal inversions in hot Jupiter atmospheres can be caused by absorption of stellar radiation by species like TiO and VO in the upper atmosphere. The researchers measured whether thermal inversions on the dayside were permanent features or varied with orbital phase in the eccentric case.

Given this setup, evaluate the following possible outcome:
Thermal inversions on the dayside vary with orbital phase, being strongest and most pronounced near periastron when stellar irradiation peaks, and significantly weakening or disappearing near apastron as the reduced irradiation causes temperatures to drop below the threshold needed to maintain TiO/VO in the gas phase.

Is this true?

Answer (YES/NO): NO